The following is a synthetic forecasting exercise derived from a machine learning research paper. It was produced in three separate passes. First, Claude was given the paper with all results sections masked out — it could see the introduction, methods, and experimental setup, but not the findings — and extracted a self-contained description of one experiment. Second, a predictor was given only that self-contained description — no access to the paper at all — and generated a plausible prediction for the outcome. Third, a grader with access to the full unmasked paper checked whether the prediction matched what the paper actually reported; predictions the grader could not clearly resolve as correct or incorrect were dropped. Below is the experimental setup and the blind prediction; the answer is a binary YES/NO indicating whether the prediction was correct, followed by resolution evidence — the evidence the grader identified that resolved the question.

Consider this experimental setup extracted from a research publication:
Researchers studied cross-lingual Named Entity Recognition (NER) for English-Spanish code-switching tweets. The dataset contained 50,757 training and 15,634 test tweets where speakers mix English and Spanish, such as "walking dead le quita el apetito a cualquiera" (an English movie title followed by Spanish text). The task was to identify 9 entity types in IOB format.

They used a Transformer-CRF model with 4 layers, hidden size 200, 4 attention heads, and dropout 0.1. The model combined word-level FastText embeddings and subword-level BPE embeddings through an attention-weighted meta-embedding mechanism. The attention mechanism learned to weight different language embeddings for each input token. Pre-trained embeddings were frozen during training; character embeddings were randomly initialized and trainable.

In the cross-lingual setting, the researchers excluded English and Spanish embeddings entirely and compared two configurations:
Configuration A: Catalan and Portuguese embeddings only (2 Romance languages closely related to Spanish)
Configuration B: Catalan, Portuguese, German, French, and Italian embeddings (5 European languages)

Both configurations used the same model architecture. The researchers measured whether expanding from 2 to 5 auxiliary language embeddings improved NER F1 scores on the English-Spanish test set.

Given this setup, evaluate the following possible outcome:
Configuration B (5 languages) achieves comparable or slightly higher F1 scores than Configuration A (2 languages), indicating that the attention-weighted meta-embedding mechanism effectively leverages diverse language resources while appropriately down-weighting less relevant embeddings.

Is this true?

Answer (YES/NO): YES